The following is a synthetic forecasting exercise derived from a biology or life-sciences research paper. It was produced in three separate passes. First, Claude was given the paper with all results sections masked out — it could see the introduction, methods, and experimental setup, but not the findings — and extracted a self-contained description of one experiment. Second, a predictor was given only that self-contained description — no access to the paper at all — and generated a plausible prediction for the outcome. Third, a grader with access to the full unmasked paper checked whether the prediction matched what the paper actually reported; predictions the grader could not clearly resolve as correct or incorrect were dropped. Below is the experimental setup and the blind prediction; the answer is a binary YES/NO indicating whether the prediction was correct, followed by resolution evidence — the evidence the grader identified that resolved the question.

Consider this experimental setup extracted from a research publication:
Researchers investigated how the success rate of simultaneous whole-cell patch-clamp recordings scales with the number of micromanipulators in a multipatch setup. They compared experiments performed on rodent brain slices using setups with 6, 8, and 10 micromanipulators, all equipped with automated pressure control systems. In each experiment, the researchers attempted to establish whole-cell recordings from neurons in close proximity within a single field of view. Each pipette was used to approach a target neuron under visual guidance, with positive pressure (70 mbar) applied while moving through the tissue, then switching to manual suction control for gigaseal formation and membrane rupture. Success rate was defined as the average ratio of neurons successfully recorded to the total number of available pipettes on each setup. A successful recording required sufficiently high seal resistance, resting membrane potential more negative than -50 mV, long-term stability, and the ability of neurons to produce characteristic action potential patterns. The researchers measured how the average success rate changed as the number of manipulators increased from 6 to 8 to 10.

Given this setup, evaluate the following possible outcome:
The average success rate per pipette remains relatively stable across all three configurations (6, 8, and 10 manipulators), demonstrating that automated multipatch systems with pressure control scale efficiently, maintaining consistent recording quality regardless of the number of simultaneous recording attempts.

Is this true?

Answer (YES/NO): NO